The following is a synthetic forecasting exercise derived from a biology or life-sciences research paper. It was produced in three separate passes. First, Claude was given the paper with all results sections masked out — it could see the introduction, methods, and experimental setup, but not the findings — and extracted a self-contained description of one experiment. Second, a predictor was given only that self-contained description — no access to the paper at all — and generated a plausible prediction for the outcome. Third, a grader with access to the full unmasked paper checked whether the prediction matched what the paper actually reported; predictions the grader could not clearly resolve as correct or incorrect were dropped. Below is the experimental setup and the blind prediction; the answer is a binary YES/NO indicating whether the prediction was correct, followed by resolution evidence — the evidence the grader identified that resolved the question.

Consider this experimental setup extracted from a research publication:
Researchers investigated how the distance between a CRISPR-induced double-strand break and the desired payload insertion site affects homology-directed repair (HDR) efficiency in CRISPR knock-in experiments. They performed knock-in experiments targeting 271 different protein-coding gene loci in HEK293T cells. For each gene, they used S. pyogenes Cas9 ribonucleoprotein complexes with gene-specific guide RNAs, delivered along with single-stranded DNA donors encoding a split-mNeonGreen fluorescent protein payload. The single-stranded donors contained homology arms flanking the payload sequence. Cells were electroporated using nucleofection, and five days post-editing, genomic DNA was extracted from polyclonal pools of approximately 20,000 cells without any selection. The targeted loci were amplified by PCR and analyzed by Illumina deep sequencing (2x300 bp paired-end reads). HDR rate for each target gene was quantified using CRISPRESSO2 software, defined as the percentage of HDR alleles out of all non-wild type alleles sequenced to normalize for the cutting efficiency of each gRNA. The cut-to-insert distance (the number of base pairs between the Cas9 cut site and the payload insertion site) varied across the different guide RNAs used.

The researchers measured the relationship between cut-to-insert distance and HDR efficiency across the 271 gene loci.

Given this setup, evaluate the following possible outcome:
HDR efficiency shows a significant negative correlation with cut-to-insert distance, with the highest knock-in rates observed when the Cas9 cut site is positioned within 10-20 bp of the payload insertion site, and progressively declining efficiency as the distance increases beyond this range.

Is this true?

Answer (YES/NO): NO